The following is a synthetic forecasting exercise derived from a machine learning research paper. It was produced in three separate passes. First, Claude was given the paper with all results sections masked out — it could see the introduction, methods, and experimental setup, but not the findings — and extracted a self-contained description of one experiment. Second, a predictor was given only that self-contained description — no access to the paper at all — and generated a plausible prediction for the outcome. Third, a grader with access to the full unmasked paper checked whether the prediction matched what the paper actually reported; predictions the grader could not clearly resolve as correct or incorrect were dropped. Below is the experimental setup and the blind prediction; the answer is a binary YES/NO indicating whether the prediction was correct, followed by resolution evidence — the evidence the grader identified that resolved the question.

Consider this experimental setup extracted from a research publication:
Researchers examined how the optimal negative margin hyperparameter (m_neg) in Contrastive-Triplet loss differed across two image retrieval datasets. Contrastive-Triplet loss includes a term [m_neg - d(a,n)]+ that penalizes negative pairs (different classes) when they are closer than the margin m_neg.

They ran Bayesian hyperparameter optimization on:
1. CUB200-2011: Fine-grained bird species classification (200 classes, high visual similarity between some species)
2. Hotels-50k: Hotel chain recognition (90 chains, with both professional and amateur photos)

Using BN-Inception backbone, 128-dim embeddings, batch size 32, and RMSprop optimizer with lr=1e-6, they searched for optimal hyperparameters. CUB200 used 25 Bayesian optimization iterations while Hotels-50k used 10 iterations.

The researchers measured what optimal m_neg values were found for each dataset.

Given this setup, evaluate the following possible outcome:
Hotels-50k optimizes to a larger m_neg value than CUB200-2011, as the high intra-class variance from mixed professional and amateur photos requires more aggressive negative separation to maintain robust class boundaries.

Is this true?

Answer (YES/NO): YES